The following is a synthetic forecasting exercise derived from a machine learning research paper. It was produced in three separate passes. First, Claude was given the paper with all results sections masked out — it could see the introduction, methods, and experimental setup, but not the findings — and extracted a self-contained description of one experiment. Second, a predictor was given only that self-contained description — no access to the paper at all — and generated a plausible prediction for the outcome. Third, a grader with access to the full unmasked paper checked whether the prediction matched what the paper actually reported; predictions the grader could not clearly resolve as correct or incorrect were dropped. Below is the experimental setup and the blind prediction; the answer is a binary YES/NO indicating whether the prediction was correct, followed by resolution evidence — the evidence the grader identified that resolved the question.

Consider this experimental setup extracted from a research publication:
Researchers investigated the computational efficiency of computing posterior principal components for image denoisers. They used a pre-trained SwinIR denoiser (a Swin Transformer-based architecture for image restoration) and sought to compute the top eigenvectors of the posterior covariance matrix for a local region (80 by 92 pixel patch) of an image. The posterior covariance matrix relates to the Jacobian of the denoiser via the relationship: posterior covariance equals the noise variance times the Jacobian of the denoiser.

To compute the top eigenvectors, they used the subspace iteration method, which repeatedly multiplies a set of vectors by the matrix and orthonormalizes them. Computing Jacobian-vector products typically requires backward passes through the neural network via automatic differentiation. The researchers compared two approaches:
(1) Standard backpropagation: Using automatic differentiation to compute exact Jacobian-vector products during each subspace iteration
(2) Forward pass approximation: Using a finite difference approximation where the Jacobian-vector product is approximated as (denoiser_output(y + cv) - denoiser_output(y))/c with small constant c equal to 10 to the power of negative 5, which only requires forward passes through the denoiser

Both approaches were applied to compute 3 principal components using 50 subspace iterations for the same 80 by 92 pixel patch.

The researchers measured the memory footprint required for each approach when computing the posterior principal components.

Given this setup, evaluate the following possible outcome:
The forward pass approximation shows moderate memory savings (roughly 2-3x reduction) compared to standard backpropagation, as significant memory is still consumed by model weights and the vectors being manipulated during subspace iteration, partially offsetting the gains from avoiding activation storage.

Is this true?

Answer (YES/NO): NO